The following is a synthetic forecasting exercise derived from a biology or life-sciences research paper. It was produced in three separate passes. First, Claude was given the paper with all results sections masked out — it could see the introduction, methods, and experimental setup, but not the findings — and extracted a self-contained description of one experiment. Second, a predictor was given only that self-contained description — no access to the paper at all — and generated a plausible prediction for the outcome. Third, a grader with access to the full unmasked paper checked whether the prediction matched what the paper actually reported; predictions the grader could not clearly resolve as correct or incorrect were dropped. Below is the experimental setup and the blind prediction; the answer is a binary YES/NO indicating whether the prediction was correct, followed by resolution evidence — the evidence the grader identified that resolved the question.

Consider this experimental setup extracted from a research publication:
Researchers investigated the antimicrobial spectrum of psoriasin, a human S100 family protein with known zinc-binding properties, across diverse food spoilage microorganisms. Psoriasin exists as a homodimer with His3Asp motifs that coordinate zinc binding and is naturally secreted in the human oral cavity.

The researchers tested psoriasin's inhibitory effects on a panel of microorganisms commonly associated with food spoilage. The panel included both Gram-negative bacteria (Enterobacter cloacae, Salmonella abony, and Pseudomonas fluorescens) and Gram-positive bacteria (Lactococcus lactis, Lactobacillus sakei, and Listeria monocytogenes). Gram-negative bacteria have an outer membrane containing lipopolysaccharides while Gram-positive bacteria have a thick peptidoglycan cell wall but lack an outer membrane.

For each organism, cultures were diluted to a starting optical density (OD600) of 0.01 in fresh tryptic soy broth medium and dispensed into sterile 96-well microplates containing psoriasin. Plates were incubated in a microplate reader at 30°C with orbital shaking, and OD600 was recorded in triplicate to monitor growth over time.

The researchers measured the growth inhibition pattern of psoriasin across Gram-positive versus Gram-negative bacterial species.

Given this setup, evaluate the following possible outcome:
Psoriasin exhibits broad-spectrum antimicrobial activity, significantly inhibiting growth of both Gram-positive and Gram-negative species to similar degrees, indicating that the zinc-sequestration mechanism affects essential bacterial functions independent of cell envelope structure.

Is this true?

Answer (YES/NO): YES